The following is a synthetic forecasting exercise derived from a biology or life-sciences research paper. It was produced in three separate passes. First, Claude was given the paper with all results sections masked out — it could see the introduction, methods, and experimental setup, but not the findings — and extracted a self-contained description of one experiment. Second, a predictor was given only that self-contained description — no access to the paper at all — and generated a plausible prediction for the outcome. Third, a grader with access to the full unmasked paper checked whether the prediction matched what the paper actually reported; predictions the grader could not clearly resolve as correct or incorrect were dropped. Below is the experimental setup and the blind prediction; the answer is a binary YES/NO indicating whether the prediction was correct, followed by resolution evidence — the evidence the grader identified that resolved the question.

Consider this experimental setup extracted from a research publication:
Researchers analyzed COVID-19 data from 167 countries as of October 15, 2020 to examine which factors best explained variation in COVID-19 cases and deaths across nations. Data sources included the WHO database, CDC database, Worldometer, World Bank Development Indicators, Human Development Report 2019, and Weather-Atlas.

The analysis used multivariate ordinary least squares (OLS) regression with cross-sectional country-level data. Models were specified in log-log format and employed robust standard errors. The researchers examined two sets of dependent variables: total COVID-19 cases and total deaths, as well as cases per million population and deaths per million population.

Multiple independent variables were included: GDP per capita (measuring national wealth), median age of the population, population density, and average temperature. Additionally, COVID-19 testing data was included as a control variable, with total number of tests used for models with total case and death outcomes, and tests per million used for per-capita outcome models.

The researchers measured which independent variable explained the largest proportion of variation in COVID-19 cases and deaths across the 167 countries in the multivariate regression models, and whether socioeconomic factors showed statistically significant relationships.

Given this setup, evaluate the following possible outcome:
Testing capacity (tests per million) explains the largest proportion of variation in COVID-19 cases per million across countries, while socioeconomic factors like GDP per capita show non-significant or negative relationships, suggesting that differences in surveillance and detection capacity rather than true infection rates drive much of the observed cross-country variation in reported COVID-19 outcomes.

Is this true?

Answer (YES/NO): YES